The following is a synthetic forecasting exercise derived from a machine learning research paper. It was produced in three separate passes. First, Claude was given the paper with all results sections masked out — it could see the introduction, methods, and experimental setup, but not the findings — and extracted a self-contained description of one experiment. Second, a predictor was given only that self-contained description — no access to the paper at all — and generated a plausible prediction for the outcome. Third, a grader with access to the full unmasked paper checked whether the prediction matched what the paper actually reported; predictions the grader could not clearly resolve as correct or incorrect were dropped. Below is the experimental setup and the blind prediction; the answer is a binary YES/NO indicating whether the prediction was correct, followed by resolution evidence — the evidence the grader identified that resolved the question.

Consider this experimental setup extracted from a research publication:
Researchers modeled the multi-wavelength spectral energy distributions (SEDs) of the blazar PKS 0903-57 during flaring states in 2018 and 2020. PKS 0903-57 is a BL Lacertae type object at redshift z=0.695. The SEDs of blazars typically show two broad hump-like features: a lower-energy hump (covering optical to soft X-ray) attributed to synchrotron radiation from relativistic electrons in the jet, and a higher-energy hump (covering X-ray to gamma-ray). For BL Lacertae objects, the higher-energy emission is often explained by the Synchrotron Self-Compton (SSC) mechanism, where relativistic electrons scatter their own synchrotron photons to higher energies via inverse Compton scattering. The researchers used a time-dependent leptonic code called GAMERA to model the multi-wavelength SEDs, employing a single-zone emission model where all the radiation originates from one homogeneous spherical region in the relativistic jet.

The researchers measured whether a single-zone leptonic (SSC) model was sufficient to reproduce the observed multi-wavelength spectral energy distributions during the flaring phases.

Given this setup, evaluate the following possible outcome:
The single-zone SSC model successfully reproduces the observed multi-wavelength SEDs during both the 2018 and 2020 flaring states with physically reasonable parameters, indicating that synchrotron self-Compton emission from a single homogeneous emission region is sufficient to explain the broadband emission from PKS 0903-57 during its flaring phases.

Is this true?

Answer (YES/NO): YES